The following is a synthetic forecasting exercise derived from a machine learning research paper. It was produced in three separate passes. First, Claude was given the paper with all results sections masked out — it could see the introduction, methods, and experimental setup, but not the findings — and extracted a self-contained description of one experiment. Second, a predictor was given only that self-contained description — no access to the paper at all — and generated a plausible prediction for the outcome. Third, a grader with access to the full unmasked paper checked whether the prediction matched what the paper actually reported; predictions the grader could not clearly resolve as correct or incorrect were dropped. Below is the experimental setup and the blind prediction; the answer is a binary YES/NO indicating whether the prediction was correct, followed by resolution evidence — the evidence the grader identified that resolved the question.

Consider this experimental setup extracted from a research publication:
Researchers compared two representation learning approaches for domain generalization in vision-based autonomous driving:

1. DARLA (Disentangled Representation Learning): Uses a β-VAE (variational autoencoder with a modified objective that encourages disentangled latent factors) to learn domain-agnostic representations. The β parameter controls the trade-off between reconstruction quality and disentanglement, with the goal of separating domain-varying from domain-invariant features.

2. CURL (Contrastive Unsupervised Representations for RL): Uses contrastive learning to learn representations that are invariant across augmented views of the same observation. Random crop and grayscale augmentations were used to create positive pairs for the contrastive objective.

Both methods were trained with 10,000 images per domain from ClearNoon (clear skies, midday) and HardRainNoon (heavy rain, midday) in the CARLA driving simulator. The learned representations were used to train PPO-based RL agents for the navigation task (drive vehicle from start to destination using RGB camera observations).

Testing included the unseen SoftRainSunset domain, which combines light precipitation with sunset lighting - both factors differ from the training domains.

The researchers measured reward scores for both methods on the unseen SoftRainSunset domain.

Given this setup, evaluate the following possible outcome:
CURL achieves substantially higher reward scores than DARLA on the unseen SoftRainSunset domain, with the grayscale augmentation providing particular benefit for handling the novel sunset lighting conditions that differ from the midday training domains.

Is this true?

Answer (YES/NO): NO